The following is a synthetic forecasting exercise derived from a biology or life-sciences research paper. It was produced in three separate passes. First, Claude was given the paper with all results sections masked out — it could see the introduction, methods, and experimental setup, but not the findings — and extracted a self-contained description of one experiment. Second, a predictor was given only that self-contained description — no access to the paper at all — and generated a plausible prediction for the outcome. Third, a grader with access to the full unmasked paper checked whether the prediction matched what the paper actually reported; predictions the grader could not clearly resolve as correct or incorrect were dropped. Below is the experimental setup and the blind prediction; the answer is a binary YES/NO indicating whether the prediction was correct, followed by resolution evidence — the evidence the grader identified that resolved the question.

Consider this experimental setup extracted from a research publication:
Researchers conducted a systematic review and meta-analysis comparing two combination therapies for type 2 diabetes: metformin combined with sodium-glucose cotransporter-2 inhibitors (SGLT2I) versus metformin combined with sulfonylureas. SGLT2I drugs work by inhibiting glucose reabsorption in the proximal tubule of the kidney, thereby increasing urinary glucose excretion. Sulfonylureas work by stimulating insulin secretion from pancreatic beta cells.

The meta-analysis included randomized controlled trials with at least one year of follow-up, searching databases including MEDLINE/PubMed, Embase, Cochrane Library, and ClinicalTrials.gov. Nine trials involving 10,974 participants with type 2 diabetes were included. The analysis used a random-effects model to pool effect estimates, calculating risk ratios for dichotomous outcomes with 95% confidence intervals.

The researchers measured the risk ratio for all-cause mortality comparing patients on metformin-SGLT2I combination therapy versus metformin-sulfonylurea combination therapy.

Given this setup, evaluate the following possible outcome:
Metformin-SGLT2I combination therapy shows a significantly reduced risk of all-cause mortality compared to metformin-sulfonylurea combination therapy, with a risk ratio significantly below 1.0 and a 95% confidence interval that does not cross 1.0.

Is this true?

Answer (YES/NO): NO